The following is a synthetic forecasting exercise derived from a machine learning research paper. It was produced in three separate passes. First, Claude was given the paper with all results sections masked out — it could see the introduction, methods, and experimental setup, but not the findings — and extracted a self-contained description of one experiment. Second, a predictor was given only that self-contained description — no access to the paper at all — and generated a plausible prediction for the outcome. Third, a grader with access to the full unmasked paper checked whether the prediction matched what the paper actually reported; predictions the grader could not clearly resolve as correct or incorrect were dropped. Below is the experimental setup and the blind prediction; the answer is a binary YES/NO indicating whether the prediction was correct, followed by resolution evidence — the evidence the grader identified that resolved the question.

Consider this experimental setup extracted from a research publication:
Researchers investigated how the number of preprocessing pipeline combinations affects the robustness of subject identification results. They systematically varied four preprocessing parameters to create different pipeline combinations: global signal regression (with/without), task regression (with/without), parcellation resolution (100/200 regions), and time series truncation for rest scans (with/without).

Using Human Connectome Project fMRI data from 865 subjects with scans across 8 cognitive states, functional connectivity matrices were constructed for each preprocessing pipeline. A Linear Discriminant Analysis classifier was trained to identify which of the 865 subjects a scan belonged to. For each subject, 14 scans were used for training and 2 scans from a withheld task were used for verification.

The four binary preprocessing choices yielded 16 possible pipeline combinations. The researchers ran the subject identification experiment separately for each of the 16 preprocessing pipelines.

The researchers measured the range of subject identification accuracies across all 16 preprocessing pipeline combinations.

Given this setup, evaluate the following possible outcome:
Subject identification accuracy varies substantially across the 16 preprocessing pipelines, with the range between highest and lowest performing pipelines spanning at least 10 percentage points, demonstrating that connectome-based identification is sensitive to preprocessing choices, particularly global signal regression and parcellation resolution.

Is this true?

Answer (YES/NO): NO